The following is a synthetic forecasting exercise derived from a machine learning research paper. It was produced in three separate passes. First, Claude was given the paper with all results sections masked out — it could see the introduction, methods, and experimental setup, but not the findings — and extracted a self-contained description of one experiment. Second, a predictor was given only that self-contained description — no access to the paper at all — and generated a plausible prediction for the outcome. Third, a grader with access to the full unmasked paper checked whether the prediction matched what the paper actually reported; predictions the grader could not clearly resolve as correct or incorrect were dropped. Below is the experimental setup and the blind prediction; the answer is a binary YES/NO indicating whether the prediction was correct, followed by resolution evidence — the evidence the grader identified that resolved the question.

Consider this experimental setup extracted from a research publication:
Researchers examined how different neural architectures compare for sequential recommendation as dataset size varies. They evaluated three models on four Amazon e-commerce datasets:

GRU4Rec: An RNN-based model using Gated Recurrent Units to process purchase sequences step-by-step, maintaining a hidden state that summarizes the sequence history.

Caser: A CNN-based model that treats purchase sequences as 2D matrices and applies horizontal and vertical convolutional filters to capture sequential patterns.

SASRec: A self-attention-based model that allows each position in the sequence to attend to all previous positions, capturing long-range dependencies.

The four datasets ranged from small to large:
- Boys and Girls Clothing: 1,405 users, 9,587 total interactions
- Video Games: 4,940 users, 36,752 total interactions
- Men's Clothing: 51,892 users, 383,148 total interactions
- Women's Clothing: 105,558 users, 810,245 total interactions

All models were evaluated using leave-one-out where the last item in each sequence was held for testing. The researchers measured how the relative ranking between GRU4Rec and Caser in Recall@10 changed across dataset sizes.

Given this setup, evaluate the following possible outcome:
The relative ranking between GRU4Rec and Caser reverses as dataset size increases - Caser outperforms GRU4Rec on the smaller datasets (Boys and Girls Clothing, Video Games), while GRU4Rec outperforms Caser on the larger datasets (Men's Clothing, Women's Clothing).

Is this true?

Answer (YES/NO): NO